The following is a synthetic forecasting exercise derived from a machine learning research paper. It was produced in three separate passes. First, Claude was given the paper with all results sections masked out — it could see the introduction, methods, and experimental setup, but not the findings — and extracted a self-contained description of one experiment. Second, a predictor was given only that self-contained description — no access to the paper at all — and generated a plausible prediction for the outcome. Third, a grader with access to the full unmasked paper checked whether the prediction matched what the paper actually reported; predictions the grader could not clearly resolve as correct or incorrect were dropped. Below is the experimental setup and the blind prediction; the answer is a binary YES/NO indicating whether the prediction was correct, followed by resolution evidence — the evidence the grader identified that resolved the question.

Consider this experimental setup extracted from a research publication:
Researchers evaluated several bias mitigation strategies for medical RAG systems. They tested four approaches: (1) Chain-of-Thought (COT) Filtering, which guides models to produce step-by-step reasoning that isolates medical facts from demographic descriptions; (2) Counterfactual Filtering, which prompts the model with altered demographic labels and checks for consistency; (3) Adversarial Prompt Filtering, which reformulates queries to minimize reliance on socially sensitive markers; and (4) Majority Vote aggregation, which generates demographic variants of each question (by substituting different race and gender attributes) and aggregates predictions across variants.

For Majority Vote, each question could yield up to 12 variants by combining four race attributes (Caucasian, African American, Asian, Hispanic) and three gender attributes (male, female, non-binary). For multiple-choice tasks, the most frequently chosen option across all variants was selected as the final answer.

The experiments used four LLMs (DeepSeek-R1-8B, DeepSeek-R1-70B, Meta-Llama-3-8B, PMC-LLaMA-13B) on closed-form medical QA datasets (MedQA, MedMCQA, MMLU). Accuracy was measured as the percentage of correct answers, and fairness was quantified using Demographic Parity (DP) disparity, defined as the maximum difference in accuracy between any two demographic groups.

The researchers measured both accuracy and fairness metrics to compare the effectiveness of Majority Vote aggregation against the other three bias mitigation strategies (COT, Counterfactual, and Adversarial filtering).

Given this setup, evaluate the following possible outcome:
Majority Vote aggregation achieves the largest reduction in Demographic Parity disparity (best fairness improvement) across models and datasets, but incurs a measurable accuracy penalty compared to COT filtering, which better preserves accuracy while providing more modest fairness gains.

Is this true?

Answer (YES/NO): NO